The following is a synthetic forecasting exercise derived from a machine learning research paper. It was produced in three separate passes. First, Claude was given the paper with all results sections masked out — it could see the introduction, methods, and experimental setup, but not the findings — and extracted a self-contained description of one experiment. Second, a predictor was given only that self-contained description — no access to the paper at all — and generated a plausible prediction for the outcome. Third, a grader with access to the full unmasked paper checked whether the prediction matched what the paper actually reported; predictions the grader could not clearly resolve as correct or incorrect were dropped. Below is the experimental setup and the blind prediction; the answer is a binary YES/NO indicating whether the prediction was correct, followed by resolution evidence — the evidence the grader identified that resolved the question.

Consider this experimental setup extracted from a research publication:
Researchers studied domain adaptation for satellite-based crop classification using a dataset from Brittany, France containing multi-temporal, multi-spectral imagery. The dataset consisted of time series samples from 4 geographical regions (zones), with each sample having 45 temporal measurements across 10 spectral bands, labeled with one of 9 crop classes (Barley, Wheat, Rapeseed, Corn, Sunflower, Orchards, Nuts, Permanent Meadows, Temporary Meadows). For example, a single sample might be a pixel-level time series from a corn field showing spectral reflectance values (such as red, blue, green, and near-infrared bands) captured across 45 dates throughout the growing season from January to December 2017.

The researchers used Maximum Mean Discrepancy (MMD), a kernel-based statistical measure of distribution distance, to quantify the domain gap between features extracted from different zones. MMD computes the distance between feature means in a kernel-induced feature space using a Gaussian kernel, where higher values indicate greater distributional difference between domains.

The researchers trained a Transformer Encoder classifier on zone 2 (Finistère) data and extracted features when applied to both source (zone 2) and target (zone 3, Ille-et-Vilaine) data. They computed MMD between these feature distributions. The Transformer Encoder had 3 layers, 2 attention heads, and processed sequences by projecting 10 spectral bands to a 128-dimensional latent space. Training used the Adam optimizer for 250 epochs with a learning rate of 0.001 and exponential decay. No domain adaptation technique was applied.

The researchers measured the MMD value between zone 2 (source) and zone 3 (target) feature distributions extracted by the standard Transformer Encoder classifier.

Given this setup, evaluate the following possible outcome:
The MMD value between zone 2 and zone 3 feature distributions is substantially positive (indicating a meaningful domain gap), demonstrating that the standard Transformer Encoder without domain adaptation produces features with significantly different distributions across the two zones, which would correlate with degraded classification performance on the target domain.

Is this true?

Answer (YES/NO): YES